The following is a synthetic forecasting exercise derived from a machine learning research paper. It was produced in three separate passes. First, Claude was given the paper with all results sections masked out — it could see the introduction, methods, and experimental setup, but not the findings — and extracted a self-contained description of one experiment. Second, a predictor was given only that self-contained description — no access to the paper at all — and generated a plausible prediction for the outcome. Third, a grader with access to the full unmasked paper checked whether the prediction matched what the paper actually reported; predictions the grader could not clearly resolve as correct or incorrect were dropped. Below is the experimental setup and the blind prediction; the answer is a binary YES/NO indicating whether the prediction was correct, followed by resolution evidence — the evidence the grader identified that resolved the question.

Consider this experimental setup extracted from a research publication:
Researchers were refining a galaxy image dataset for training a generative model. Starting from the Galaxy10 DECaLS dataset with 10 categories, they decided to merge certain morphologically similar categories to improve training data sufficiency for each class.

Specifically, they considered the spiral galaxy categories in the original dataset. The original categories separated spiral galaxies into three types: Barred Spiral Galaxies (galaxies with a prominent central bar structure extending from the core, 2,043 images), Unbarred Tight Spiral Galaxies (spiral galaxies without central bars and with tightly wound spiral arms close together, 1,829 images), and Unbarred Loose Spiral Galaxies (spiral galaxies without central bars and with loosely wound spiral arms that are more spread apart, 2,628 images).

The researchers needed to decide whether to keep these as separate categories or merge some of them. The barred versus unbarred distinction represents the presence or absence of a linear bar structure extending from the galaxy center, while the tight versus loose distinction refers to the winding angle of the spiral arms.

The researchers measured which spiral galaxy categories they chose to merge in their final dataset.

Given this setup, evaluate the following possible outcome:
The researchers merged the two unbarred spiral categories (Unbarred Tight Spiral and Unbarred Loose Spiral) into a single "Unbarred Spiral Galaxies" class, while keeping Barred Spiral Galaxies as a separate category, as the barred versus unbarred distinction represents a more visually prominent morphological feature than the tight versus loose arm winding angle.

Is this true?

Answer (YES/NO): YES